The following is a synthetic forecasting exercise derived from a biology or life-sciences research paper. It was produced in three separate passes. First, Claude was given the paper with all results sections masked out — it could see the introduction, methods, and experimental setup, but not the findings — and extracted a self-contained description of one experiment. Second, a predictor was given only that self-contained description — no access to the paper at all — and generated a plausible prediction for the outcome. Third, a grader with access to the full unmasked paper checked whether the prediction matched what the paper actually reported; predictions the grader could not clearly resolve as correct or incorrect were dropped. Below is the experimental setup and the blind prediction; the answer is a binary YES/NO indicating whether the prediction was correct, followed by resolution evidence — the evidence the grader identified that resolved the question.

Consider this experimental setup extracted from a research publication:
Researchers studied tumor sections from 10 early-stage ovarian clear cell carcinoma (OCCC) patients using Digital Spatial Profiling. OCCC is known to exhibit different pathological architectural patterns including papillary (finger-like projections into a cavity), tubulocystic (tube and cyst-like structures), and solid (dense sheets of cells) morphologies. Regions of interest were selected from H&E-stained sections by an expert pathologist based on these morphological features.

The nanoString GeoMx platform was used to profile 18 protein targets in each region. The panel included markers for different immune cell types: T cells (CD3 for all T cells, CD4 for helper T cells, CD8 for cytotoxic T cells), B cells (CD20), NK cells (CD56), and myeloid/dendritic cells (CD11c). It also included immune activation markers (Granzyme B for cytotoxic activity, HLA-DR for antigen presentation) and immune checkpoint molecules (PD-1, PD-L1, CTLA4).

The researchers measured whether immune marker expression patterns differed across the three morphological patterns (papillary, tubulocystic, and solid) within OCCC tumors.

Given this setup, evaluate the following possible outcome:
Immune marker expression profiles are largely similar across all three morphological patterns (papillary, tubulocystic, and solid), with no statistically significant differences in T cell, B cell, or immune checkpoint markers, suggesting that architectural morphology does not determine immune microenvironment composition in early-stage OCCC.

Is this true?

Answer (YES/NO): NO